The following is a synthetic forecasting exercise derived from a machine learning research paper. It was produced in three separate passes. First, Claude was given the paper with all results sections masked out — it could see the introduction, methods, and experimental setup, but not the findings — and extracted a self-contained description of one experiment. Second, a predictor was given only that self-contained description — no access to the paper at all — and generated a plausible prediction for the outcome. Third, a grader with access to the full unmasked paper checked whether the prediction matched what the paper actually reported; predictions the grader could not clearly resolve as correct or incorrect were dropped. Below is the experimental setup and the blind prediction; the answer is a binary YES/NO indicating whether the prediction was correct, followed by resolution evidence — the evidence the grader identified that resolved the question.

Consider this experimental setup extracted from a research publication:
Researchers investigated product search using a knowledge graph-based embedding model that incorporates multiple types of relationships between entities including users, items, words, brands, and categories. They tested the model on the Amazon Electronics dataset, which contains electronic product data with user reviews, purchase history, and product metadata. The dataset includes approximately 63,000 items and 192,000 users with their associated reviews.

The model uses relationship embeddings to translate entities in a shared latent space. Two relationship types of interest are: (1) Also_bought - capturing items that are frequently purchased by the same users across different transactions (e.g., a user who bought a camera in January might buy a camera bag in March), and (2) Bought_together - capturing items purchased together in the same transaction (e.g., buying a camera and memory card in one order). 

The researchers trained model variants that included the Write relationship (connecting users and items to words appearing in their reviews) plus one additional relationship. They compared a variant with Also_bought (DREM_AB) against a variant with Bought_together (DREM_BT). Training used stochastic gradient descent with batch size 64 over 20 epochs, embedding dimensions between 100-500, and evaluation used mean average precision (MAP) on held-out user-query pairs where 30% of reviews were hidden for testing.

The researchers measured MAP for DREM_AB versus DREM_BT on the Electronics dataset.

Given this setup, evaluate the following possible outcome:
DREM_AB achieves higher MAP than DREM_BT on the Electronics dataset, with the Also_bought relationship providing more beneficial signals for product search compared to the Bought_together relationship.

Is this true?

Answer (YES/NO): NO